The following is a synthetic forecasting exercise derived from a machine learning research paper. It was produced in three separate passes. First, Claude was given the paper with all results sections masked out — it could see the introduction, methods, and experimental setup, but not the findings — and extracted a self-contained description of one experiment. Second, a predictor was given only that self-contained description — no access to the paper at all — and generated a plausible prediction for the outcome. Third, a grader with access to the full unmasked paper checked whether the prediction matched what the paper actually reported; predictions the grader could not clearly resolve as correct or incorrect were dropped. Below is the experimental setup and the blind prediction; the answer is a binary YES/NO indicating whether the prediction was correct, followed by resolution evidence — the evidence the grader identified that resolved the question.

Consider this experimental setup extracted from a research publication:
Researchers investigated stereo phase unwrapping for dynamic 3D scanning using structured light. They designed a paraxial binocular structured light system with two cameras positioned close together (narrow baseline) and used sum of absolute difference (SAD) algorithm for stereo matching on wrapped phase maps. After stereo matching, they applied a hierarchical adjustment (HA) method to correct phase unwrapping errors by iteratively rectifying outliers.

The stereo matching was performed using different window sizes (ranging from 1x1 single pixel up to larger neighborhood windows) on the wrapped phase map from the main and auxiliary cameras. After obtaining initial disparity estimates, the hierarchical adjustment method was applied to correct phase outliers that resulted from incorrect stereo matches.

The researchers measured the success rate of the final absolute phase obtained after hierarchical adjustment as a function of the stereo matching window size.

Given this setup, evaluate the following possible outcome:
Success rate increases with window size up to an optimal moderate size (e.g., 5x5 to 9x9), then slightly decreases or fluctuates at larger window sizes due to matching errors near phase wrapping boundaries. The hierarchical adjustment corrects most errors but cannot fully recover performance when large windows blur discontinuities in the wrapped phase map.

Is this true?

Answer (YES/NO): NO